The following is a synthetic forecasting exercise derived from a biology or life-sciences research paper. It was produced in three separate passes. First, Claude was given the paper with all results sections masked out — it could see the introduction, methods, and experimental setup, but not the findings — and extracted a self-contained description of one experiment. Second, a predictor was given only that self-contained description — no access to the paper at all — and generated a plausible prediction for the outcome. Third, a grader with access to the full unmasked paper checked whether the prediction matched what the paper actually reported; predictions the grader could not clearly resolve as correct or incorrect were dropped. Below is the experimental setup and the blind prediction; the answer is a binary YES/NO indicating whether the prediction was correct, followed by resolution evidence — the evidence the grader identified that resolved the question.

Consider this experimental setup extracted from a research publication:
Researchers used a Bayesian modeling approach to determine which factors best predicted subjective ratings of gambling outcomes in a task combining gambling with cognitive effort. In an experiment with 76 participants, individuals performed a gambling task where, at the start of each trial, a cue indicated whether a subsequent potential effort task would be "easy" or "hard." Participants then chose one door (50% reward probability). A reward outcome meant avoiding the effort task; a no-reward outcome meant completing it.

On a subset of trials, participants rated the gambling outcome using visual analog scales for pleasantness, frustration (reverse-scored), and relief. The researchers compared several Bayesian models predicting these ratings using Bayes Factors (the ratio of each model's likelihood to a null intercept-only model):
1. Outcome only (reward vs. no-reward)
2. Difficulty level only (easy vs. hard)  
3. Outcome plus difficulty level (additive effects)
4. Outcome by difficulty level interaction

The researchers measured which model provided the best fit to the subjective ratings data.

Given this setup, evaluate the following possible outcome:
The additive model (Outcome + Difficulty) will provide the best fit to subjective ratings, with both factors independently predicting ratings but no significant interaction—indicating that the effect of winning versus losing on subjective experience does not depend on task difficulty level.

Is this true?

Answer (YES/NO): NO